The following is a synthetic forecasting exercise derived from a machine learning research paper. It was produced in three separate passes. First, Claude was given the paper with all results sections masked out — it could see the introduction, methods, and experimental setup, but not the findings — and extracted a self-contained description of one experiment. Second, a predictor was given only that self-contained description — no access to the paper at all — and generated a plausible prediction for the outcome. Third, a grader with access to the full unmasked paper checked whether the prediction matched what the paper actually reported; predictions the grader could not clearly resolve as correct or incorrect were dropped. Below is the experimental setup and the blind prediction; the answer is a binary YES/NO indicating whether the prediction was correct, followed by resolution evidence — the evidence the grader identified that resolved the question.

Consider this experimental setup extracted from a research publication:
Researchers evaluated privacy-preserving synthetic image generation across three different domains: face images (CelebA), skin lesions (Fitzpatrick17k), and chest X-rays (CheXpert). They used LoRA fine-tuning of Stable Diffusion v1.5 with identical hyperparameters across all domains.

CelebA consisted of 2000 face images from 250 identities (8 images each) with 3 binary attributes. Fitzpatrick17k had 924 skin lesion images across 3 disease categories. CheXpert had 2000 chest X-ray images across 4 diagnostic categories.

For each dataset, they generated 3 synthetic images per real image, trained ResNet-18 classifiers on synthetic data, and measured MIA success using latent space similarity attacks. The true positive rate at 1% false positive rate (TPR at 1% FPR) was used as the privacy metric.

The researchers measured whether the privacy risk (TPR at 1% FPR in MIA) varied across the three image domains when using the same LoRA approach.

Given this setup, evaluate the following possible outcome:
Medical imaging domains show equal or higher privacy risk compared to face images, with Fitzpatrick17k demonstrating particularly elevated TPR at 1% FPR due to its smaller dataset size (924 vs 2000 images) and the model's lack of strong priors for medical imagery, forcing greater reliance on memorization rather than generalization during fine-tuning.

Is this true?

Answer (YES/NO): NO